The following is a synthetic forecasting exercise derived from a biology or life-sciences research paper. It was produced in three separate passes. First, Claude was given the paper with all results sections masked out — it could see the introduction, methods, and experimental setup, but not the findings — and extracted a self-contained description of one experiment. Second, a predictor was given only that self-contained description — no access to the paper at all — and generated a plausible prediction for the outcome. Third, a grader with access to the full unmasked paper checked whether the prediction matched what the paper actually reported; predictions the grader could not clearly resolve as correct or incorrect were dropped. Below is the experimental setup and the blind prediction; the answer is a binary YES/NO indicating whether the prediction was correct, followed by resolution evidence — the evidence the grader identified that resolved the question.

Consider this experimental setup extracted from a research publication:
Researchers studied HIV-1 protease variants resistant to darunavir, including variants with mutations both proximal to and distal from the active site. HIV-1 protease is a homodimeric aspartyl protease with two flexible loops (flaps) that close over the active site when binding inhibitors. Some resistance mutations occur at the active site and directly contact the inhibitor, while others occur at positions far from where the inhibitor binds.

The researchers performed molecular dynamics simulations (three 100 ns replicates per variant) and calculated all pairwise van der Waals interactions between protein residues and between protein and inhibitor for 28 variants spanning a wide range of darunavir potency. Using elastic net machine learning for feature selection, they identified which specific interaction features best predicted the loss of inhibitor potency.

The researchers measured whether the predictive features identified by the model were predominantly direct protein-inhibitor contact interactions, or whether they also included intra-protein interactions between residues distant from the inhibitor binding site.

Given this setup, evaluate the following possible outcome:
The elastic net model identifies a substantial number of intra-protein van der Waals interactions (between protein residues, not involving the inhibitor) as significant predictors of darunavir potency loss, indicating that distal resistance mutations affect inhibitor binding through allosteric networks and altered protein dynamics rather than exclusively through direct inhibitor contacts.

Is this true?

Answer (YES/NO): YES